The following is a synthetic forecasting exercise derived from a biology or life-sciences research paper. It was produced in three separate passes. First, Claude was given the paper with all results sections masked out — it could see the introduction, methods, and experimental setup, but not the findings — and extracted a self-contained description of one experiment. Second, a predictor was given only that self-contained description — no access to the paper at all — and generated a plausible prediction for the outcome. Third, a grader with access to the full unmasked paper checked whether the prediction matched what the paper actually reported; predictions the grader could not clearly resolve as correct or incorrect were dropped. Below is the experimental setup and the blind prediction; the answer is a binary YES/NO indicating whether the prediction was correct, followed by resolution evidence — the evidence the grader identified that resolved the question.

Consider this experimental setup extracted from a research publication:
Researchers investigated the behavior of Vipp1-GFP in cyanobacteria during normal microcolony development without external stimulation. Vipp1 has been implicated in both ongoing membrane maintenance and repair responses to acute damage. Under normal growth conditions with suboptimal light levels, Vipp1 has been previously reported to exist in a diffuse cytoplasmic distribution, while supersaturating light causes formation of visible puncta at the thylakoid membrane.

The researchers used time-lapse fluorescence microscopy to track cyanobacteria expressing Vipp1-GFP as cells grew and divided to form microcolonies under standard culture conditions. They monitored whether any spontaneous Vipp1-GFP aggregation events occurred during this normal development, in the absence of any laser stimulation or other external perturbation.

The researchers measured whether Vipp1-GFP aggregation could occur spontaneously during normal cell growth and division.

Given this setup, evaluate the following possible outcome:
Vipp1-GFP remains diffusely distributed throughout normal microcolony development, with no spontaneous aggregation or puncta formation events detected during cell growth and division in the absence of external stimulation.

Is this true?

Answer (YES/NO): NO